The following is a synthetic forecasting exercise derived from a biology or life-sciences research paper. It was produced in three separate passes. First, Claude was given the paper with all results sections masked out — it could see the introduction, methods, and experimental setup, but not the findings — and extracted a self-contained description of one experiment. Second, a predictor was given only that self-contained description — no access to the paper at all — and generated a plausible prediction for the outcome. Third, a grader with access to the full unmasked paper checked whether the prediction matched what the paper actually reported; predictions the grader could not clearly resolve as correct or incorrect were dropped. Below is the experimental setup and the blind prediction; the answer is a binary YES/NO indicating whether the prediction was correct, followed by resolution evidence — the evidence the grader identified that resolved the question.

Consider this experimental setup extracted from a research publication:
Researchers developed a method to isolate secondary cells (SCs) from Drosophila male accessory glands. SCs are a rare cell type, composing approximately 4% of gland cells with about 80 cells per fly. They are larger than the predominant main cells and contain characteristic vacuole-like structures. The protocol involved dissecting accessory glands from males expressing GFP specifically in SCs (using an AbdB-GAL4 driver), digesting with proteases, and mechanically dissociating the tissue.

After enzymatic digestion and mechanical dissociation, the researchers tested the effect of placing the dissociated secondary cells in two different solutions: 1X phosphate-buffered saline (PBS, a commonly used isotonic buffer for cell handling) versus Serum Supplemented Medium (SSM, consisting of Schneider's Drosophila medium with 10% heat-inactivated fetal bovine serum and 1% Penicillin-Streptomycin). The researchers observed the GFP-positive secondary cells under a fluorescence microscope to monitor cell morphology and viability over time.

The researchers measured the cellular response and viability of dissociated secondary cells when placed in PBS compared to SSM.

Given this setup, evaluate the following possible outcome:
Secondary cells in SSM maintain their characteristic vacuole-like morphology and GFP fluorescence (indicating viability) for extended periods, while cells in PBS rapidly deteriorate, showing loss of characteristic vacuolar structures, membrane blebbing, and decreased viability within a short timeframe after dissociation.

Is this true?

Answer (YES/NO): NO